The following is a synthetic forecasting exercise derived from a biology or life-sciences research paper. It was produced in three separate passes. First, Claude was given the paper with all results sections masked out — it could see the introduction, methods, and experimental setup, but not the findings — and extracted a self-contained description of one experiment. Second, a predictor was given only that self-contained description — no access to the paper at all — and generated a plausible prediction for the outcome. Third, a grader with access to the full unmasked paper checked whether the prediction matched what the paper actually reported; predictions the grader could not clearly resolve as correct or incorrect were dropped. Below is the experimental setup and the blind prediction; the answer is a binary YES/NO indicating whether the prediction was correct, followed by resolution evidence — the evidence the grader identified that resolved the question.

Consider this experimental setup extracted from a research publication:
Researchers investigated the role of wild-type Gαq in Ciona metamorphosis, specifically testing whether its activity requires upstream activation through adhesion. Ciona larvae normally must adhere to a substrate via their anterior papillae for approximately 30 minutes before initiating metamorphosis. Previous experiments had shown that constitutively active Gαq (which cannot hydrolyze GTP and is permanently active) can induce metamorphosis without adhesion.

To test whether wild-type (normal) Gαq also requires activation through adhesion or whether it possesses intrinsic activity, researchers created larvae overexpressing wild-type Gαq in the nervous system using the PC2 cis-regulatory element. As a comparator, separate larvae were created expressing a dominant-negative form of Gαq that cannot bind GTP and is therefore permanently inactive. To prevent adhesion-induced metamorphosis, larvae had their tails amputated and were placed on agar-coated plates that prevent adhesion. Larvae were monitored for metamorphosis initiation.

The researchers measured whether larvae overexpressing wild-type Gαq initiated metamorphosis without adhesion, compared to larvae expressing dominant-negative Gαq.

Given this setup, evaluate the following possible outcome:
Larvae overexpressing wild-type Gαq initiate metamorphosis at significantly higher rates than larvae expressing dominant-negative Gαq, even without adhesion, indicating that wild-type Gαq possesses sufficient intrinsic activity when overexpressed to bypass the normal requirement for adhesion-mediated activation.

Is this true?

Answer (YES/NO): YES